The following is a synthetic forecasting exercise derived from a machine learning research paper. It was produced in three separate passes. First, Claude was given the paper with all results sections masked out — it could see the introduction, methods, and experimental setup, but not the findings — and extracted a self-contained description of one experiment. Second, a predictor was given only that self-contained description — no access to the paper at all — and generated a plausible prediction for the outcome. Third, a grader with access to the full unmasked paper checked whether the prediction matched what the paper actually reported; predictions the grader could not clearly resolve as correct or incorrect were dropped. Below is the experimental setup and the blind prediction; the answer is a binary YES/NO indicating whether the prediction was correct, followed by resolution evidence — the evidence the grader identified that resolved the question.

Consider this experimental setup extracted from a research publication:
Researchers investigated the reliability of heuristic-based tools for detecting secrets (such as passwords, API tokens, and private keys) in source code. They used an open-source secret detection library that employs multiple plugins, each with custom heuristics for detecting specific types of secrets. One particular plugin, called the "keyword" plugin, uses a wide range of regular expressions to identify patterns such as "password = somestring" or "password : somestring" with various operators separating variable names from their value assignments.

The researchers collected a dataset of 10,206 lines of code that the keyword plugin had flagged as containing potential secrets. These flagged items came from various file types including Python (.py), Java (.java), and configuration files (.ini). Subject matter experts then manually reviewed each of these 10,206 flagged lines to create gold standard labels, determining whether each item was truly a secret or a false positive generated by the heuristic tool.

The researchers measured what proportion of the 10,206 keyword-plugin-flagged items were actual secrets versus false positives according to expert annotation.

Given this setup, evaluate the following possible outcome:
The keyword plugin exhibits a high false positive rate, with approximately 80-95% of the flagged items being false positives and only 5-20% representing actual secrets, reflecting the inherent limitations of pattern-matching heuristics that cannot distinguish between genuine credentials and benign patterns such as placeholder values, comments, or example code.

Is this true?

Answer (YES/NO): NO